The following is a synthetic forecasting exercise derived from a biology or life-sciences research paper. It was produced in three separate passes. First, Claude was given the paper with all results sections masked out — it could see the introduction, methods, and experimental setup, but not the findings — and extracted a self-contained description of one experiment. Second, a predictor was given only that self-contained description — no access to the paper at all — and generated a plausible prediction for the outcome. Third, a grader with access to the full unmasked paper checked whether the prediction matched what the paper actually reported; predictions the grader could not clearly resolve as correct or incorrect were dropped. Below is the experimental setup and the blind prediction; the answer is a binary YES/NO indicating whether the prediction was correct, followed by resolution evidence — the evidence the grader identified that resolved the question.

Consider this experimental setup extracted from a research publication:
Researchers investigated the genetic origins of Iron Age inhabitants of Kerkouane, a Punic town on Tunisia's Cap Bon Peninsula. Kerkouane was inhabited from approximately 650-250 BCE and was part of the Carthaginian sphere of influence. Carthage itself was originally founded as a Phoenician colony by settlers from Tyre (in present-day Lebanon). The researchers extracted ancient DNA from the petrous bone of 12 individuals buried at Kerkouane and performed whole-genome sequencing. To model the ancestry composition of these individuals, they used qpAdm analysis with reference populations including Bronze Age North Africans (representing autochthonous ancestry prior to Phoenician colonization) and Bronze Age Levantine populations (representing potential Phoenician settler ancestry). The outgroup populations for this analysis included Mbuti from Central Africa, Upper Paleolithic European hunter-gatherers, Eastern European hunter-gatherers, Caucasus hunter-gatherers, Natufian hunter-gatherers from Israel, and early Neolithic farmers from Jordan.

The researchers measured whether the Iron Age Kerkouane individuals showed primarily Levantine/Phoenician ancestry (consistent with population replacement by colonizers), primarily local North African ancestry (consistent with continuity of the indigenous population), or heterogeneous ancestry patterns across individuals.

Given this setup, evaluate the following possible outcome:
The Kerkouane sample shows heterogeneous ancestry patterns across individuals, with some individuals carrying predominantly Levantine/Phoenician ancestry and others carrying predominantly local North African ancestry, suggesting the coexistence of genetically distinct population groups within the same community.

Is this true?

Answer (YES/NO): NO